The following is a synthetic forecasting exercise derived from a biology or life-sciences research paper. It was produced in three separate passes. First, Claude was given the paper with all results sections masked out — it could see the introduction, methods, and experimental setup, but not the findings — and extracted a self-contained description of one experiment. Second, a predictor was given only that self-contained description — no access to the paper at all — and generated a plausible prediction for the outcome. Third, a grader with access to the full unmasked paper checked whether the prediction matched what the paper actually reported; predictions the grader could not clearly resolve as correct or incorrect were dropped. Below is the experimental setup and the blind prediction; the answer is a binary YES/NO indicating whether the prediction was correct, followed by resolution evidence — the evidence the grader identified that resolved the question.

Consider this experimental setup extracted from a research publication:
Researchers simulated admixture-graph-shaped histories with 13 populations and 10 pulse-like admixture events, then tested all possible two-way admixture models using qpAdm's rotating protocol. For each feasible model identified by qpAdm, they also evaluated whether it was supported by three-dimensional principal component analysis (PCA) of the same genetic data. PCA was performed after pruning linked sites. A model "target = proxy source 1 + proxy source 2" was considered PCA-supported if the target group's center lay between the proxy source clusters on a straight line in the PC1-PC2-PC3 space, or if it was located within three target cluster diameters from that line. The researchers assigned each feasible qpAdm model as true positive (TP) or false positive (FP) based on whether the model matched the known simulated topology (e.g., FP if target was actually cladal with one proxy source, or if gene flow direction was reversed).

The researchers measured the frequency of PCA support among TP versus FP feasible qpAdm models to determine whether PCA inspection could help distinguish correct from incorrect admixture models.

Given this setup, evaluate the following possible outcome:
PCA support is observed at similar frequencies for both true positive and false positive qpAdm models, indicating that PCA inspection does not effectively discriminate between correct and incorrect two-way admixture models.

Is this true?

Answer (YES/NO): YES